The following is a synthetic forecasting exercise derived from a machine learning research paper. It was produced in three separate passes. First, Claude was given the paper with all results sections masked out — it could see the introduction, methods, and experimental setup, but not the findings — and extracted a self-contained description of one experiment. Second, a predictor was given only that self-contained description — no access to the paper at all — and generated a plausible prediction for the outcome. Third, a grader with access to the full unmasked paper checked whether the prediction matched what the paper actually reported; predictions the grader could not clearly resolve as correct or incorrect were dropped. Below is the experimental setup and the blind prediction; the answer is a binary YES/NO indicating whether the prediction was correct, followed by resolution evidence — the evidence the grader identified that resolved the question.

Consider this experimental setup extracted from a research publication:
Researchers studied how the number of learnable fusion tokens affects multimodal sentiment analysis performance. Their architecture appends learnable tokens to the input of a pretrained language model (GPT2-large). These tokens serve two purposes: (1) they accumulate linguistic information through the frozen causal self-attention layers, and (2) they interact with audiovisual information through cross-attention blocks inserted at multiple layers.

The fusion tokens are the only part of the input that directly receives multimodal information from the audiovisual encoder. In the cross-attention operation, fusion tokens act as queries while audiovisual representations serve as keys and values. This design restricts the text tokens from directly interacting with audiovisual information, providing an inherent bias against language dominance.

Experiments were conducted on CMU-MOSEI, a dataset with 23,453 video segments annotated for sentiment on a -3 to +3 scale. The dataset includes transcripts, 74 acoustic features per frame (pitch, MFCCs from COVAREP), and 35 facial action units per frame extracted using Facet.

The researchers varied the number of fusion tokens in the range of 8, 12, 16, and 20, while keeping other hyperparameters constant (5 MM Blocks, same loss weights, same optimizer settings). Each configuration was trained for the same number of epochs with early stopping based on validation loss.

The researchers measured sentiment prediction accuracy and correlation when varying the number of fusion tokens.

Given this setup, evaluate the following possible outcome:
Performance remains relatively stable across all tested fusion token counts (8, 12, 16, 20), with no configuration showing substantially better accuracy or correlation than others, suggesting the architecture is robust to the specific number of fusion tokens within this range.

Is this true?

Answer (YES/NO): NO